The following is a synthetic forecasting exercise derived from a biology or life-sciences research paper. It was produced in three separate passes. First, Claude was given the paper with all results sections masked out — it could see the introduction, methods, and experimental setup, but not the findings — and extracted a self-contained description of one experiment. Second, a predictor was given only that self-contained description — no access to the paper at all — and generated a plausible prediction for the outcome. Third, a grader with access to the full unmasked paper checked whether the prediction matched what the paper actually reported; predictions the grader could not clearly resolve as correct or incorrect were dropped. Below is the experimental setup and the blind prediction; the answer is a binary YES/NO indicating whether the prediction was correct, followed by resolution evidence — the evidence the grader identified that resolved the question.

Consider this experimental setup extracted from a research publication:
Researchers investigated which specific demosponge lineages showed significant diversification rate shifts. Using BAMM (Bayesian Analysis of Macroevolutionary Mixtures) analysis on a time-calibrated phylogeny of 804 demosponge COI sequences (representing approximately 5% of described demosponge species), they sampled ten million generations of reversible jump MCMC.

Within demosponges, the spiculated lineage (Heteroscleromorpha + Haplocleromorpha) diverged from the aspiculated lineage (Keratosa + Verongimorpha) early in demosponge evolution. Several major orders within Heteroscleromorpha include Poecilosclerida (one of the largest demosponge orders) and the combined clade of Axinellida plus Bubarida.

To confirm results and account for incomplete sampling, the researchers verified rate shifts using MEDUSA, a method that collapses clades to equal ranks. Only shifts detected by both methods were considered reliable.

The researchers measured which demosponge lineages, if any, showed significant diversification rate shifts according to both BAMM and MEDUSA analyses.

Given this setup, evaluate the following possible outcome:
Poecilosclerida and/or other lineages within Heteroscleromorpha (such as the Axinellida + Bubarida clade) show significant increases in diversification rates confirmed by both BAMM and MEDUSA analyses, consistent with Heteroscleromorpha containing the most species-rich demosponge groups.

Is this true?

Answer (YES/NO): YES